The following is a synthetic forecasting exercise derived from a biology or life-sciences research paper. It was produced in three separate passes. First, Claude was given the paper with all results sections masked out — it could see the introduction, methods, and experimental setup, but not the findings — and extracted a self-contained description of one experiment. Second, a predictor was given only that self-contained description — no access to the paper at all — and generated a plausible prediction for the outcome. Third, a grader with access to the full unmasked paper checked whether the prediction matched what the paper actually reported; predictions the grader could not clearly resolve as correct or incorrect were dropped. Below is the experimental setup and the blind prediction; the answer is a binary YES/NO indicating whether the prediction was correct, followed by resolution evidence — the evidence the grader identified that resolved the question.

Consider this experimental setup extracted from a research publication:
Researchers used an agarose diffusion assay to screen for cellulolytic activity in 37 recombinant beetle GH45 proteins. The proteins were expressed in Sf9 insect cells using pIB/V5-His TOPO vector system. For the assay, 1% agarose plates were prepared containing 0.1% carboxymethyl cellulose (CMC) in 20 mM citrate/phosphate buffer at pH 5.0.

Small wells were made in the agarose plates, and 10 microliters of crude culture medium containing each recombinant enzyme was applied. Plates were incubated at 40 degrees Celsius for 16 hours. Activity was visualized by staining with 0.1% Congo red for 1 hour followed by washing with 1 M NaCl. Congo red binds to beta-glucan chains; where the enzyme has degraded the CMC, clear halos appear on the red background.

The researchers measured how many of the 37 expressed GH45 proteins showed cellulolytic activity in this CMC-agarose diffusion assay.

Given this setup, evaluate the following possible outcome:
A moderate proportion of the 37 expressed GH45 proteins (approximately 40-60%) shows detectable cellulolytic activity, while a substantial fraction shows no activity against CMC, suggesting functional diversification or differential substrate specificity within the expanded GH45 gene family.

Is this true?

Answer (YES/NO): YES